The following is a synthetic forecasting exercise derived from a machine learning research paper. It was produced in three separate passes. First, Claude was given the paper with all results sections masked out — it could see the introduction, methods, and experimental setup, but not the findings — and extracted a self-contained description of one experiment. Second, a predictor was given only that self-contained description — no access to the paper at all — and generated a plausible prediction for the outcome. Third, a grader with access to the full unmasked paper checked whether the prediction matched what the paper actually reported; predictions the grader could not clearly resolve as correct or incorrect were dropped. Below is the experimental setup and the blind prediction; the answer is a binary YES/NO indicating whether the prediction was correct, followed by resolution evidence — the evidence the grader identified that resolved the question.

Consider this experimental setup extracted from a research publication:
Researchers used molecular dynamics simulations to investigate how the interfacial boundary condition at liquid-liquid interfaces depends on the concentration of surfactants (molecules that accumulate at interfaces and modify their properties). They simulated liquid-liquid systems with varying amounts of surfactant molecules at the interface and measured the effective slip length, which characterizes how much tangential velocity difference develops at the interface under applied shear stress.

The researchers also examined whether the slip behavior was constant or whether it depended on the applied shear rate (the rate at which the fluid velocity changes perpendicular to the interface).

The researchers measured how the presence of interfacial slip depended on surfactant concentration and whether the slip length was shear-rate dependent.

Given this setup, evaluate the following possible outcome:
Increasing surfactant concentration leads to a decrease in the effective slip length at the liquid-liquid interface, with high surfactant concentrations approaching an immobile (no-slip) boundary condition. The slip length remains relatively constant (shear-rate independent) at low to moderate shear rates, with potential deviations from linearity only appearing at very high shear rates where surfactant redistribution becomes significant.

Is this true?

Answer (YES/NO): NO